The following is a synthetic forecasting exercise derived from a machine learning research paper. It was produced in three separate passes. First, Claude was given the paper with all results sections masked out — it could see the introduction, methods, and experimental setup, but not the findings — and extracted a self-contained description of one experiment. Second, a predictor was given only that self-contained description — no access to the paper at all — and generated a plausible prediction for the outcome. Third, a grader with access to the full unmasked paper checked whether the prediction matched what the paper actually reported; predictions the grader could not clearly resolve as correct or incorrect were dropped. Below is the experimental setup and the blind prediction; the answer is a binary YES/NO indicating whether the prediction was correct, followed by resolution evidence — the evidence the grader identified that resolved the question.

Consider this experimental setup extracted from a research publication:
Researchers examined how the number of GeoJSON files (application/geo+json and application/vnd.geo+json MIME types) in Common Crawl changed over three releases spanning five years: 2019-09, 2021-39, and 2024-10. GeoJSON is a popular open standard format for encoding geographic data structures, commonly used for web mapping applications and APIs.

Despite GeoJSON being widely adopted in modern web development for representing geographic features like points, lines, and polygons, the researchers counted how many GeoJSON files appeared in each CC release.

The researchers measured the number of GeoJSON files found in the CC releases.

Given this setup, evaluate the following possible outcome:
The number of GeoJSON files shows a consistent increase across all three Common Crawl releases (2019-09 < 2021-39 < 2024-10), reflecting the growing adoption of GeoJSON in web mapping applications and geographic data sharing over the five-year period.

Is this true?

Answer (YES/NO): NO